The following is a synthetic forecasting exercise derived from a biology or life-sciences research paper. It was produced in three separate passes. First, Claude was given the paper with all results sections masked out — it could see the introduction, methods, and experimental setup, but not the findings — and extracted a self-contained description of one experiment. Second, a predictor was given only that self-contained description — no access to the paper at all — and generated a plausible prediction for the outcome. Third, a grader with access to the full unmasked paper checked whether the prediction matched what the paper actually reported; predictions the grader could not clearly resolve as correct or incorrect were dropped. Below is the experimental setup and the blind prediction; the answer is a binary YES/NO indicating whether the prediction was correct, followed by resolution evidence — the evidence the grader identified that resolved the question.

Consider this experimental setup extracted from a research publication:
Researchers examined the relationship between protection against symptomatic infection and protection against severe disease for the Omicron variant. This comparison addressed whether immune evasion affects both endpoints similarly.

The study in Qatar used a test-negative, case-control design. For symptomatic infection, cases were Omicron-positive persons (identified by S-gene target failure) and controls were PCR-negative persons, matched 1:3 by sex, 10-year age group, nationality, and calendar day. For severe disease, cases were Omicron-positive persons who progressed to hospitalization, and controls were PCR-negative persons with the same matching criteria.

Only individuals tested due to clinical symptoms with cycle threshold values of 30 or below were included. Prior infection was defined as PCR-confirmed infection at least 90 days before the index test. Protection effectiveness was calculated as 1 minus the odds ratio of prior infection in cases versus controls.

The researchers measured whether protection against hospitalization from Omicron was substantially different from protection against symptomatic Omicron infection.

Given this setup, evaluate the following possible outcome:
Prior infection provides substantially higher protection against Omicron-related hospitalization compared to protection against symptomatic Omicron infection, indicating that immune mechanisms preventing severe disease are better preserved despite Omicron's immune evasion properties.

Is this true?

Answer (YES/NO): YES